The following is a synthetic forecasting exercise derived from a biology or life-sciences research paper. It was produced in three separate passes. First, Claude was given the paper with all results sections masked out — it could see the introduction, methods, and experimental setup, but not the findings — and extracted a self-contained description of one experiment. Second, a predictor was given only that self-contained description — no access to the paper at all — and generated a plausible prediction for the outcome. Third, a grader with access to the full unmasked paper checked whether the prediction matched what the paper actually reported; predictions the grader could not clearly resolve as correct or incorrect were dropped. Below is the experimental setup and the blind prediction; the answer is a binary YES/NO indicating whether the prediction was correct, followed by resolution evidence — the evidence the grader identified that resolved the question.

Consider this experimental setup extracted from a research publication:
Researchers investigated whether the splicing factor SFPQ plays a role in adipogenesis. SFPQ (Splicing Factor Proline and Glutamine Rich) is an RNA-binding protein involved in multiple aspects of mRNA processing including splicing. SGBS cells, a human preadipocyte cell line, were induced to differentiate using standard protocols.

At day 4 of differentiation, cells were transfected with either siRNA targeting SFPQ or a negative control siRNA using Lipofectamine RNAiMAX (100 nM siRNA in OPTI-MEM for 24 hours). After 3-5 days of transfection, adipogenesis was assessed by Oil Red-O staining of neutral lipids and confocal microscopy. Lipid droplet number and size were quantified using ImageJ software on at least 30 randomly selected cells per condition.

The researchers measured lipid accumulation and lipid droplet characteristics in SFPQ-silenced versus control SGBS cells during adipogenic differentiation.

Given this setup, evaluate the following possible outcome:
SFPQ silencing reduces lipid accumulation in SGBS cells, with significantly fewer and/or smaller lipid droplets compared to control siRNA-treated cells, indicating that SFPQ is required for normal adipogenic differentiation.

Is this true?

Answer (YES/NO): YES